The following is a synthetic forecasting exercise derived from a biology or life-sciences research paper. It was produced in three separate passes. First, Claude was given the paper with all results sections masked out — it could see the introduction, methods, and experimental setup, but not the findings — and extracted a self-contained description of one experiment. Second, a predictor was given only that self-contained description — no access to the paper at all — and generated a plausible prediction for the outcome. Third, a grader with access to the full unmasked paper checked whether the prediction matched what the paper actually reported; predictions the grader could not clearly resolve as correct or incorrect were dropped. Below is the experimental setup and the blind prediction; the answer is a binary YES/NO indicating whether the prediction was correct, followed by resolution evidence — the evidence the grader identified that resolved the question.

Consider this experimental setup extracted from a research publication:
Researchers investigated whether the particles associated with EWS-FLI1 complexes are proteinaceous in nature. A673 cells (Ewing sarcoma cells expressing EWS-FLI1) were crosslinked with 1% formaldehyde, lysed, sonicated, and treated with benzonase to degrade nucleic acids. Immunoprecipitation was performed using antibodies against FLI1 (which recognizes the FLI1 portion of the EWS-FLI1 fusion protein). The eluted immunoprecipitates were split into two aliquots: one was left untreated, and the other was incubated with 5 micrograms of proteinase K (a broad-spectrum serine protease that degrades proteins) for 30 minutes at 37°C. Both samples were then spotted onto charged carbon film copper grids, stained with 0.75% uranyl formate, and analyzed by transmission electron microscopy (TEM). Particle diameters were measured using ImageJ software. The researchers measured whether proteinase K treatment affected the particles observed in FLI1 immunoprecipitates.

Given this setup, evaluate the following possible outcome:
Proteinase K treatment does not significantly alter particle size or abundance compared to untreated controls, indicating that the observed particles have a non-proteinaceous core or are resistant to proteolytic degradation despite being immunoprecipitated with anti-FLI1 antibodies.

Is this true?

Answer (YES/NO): NO